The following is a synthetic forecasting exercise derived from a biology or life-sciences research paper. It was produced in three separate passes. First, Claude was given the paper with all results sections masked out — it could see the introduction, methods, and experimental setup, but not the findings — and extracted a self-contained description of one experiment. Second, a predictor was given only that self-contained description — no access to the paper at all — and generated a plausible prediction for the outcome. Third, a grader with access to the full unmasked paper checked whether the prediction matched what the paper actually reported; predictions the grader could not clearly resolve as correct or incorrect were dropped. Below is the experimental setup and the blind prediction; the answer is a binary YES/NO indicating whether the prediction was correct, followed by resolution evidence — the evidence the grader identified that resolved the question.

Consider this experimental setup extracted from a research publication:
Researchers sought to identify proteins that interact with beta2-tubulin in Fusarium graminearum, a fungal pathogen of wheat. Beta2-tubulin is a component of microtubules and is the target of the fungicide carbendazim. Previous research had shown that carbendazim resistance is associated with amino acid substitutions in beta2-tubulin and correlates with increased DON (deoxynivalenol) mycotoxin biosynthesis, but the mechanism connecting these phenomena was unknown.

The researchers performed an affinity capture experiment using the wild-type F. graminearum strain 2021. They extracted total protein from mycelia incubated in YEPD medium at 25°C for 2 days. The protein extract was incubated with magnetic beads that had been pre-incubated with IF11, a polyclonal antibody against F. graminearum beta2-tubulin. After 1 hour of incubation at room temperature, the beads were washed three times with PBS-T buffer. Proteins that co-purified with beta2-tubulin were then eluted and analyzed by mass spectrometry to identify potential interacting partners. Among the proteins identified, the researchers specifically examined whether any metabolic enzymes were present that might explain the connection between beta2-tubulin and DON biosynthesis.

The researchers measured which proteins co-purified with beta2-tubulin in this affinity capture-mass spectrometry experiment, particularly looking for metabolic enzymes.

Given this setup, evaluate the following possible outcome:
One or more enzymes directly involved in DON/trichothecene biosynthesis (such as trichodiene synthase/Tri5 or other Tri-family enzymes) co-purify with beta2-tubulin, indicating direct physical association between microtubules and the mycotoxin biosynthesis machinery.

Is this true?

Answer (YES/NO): NO